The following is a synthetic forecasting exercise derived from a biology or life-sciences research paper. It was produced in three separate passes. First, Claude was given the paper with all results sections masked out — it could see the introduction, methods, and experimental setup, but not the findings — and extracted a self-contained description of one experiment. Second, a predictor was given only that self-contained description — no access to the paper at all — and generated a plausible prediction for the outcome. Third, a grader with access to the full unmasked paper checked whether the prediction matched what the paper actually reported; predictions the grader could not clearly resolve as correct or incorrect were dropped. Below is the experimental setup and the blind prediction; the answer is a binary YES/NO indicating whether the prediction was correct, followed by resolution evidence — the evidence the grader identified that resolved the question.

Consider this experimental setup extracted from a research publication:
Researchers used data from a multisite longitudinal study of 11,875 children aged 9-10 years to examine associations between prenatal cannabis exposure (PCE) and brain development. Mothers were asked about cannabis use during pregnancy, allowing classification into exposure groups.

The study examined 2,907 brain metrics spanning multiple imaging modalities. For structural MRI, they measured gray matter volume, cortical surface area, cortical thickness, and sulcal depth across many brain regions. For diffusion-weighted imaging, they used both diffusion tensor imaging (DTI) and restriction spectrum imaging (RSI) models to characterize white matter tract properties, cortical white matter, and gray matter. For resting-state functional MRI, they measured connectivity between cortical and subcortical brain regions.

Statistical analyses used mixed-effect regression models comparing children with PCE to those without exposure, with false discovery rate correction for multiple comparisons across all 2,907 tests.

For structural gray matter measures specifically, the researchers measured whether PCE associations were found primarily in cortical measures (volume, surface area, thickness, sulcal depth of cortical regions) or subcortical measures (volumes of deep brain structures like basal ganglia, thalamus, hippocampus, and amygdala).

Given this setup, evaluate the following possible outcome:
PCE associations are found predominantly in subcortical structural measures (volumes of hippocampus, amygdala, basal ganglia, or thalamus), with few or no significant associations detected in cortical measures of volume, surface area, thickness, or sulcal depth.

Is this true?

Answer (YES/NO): NO